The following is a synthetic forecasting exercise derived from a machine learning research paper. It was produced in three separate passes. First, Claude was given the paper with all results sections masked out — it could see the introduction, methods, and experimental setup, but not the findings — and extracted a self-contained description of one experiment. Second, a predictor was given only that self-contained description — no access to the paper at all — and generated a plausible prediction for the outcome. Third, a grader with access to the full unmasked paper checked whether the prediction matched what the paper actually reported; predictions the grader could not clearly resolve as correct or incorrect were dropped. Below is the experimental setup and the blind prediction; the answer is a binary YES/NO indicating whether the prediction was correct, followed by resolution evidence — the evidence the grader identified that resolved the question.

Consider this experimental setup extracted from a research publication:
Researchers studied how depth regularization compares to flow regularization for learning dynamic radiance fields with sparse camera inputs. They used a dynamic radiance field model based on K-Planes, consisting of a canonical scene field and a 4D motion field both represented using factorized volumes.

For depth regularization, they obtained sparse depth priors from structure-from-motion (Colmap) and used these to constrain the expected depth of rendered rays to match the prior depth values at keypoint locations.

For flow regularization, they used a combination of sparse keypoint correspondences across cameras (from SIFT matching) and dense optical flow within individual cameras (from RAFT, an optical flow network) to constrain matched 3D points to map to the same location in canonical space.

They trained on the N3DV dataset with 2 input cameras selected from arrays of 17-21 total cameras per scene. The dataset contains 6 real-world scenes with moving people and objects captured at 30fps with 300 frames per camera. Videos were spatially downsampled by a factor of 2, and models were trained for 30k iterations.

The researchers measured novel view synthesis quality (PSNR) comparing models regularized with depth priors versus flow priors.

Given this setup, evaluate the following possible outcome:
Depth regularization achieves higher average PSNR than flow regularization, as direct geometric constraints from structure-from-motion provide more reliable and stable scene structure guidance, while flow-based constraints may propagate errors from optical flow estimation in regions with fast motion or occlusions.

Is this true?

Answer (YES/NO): NO